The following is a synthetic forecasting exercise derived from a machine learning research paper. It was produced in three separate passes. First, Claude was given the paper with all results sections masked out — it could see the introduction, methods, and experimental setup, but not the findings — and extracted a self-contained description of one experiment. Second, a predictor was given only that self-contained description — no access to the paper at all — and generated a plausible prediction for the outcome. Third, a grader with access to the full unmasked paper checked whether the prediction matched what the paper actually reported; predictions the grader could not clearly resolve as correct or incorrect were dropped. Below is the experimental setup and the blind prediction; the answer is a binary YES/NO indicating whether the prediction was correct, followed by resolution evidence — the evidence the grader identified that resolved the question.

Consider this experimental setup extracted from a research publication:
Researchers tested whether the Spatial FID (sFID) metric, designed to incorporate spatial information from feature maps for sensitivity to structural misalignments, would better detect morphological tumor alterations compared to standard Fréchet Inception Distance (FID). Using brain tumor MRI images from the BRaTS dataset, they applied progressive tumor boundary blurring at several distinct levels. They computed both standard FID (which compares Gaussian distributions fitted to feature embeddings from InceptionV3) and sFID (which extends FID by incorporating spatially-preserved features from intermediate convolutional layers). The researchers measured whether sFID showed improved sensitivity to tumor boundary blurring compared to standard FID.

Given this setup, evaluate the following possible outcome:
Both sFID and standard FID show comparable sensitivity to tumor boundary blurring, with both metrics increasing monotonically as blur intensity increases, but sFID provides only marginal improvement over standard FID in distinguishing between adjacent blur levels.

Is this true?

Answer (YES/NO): NO